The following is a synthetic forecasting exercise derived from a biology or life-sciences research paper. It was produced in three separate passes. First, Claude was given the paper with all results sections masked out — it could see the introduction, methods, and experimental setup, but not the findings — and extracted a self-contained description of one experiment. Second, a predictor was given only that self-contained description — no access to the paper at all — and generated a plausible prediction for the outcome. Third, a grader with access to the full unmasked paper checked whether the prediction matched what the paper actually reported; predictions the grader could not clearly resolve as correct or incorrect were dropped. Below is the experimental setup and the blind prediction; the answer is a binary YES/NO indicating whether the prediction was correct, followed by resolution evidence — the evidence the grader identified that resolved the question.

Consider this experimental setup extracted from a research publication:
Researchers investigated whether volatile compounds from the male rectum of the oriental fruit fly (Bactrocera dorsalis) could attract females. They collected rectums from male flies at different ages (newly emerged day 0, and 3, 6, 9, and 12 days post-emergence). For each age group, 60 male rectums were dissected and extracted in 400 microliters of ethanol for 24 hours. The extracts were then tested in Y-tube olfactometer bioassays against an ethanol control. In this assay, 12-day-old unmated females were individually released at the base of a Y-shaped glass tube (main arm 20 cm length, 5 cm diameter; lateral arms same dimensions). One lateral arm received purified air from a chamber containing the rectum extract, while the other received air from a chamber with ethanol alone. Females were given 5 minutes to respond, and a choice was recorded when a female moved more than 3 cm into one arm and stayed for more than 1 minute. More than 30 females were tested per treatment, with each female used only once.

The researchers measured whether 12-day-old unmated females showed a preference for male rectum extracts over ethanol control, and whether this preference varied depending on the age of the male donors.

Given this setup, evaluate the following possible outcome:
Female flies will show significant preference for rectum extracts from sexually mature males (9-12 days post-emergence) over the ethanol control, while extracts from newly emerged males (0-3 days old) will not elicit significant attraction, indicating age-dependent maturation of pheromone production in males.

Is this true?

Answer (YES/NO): YES